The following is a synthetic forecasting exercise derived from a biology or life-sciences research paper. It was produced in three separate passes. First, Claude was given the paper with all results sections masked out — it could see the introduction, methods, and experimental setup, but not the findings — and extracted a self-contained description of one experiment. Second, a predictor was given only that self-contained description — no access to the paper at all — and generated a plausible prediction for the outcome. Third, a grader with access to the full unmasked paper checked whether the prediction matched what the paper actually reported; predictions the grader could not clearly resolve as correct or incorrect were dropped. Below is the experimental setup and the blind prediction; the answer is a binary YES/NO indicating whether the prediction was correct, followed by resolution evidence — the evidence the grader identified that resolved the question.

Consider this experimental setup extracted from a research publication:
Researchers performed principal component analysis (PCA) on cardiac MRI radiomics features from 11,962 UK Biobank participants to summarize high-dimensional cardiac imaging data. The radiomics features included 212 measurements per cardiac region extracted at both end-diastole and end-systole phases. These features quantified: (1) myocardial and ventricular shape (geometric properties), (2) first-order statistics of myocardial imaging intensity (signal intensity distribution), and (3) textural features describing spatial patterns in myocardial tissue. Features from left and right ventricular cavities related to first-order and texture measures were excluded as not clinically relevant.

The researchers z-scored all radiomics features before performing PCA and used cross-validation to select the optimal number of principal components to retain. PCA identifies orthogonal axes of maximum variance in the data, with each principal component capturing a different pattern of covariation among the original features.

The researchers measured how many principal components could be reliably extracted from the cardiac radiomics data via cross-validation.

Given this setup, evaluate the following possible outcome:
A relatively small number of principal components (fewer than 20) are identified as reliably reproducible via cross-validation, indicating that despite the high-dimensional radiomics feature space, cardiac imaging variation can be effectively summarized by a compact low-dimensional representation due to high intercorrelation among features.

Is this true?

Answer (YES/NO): YES